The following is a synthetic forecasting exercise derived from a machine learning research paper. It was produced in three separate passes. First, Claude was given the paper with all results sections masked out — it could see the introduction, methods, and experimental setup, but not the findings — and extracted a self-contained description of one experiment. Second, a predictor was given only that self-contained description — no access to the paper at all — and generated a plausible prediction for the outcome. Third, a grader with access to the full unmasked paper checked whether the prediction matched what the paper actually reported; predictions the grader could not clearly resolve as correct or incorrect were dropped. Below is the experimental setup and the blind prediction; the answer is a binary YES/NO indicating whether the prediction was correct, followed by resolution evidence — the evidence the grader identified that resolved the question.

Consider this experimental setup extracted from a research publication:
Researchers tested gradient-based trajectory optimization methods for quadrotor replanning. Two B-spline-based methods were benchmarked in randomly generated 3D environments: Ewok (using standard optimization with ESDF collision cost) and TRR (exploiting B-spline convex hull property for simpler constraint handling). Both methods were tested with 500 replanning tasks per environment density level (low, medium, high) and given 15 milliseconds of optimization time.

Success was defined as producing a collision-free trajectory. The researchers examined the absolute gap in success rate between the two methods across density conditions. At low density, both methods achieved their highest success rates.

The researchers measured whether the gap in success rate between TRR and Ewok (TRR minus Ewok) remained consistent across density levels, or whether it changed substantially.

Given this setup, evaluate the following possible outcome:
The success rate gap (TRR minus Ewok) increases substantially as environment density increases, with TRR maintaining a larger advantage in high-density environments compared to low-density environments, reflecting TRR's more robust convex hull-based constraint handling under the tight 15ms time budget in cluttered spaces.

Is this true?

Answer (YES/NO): NO